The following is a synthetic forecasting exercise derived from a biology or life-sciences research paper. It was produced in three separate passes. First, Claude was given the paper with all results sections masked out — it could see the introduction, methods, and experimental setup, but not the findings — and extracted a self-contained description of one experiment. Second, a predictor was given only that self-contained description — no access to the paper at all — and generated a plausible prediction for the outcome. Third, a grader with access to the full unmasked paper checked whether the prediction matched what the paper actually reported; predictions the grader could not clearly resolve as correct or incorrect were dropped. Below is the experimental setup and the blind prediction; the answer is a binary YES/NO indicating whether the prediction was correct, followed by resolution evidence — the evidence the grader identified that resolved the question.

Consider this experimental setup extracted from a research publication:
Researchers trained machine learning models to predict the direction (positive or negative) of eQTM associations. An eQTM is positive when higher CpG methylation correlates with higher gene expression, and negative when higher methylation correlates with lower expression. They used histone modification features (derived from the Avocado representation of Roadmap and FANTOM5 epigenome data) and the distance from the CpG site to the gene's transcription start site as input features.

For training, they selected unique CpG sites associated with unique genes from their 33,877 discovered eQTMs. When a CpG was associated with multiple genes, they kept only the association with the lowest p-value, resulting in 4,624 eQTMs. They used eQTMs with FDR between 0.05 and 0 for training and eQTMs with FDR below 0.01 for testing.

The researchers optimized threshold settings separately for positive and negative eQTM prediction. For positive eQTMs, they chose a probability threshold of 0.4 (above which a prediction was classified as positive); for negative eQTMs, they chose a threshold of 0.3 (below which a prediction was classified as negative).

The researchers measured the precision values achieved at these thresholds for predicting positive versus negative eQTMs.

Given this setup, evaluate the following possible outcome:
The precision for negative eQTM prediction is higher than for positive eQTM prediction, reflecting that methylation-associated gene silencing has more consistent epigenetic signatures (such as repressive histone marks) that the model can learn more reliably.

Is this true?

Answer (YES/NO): YES